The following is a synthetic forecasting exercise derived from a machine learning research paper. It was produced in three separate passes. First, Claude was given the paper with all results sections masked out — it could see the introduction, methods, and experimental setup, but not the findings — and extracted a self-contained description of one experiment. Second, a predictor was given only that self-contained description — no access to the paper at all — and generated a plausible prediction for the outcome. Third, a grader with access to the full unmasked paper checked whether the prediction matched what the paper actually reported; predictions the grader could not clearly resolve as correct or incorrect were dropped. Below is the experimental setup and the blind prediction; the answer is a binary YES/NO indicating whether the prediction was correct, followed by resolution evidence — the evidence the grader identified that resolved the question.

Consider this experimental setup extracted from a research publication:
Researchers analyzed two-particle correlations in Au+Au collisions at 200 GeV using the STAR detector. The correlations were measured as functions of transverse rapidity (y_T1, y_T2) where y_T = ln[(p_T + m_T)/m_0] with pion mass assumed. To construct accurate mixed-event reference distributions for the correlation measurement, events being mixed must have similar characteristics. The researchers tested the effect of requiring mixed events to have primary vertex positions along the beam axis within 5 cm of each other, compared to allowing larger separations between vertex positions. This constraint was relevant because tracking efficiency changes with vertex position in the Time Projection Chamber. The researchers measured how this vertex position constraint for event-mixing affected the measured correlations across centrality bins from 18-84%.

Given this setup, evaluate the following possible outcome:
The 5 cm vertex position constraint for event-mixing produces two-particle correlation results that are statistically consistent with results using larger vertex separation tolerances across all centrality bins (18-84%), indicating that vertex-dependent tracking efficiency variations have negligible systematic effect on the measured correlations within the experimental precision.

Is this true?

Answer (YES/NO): NO